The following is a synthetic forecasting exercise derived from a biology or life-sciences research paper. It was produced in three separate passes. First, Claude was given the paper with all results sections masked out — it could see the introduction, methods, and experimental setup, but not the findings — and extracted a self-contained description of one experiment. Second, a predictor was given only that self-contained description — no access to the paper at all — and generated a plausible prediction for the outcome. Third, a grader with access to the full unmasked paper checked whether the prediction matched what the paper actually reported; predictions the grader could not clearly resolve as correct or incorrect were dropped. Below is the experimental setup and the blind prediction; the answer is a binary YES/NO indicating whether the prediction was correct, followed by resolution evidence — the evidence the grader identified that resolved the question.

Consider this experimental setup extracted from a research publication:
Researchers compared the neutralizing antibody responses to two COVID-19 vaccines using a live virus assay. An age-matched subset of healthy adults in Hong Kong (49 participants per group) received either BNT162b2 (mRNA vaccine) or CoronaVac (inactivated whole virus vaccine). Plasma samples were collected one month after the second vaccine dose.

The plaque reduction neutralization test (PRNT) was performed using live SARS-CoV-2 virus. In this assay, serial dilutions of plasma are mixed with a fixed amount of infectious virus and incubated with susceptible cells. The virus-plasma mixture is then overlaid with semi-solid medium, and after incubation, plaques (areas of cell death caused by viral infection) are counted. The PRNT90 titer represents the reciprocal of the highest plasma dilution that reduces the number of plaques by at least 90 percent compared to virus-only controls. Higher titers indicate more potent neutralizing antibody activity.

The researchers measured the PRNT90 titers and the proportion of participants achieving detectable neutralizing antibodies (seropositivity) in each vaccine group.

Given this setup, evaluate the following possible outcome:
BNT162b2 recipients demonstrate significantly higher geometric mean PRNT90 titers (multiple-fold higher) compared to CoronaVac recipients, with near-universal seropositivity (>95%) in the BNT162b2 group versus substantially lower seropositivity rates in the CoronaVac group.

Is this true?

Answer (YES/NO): NO